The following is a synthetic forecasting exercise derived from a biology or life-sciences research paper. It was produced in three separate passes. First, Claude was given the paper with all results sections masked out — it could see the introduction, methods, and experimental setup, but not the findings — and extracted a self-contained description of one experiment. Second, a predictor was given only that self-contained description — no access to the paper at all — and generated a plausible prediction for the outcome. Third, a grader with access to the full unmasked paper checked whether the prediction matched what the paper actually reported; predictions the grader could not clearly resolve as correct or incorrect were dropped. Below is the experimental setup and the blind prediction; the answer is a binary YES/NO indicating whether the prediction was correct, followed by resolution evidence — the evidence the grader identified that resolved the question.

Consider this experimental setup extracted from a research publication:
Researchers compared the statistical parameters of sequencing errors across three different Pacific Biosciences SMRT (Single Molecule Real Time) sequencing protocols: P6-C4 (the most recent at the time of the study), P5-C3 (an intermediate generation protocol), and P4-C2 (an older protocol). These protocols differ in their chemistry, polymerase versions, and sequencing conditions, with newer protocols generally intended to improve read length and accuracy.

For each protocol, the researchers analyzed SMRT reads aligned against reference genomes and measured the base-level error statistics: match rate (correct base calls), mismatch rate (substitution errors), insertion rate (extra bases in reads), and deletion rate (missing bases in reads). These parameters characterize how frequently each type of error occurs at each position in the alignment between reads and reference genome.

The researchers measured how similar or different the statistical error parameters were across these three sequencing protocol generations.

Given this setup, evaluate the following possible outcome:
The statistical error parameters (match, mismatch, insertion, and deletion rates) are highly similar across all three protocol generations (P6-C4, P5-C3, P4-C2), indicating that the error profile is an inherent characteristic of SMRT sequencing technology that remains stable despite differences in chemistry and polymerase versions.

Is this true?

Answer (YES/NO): YES